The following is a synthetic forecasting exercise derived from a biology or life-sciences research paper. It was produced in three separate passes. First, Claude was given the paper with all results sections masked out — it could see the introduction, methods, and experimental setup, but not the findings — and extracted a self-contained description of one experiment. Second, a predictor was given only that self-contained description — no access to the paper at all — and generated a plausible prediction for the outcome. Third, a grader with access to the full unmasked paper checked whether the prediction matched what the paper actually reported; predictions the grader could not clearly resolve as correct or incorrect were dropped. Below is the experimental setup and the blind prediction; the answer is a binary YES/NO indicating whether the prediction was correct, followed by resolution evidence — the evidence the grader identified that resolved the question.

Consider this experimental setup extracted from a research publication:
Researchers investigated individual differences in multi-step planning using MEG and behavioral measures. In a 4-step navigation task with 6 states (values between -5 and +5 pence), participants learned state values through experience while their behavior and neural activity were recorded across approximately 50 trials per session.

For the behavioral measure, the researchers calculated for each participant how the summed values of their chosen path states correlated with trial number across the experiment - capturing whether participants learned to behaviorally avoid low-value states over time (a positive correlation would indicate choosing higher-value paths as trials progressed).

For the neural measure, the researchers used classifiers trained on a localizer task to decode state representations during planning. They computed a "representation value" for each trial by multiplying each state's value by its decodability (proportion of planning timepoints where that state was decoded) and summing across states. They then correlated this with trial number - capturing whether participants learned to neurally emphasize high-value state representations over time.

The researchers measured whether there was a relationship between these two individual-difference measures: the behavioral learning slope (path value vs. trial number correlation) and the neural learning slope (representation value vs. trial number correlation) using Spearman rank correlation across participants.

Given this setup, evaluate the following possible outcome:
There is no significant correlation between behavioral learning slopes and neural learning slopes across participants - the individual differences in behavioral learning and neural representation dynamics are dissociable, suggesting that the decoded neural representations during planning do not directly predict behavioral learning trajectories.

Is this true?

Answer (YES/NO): NO